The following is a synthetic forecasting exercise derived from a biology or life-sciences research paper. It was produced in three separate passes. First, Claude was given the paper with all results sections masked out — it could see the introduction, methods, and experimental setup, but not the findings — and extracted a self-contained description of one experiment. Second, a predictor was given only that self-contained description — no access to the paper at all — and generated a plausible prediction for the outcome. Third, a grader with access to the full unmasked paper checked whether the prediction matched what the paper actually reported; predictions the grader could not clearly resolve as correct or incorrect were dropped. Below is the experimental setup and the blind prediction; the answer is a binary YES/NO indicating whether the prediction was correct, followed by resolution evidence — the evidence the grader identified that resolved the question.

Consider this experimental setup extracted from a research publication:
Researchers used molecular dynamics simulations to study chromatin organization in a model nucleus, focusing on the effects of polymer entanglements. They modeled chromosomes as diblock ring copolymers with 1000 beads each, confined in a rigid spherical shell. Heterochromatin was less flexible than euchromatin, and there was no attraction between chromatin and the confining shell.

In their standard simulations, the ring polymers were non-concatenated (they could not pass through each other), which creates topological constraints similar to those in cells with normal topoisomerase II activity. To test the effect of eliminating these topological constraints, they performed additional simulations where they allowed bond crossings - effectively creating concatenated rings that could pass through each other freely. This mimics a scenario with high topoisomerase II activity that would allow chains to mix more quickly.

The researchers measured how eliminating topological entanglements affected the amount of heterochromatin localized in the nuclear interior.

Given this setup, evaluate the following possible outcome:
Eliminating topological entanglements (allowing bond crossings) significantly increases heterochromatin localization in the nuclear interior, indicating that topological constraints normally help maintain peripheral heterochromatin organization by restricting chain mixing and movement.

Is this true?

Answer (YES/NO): YES